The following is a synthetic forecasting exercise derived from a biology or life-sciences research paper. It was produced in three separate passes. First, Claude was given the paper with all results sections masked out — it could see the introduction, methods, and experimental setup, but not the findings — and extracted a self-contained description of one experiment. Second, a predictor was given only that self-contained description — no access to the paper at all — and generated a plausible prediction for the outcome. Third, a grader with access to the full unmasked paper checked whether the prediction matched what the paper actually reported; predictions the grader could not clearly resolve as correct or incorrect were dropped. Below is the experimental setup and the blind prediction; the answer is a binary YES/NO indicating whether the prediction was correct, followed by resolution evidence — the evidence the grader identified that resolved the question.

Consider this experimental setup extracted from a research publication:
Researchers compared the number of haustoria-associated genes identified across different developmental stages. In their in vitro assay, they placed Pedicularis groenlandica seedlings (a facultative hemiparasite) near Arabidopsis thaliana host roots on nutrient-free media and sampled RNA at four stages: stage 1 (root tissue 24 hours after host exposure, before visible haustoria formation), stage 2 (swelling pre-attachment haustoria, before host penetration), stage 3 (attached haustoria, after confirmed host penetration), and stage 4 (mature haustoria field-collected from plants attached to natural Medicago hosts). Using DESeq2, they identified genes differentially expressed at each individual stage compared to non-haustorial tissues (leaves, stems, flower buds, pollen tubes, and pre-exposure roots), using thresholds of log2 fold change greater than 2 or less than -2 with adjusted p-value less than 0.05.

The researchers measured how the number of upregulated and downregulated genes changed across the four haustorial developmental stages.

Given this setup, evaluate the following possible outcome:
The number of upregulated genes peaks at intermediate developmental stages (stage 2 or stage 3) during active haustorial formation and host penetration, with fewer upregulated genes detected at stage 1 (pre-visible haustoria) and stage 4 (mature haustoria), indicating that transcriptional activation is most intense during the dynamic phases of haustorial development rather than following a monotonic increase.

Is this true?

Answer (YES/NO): NO